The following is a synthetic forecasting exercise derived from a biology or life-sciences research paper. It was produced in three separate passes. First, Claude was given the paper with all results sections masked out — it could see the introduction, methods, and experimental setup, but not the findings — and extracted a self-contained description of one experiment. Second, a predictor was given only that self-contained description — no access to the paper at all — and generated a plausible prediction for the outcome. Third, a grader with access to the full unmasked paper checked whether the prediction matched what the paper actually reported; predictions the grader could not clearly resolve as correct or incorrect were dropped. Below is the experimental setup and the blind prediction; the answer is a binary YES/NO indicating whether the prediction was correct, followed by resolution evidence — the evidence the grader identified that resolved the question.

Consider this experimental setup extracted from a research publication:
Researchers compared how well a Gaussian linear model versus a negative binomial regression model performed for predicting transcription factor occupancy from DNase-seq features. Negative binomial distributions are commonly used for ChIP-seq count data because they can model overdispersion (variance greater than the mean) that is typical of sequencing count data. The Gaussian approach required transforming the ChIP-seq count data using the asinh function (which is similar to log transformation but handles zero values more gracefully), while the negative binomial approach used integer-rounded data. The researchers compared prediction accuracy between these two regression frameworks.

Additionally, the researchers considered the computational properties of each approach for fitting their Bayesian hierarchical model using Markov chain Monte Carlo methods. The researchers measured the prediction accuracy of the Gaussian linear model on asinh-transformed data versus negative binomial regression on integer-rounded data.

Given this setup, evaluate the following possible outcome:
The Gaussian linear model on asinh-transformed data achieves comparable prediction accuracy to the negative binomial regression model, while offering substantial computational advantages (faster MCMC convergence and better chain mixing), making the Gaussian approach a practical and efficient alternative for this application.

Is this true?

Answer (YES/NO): YES